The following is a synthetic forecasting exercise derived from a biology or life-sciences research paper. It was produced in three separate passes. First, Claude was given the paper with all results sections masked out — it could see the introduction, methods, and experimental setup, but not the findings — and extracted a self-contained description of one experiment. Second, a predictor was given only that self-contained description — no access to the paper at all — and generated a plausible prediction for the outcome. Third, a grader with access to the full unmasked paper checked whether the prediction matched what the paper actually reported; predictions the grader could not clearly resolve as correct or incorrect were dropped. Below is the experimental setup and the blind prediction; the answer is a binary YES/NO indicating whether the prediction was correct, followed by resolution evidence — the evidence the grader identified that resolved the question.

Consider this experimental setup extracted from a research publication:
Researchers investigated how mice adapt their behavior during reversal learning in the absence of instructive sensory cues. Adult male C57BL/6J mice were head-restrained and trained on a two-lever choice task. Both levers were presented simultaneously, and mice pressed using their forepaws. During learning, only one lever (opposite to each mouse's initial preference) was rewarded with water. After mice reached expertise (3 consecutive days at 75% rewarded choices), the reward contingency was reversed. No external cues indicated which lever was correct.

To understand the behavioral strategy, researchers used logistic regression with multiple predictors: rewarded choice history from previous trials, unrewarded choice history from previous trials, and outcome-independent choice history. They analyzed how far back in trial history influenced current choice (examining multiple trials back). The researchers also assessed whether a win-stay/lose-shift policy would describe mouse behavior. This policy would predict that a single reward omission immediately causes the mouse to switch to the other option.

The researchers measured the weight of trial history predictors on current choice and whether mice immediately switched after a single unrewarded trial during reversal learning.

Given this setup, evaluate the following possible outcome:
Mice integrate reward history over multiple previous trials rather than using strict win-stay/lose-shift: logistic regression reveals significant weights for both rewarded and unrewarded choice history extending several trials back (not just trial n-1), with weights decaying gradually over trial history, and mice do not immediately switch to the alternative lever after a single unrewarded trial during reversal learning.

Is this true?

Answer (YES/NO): YES